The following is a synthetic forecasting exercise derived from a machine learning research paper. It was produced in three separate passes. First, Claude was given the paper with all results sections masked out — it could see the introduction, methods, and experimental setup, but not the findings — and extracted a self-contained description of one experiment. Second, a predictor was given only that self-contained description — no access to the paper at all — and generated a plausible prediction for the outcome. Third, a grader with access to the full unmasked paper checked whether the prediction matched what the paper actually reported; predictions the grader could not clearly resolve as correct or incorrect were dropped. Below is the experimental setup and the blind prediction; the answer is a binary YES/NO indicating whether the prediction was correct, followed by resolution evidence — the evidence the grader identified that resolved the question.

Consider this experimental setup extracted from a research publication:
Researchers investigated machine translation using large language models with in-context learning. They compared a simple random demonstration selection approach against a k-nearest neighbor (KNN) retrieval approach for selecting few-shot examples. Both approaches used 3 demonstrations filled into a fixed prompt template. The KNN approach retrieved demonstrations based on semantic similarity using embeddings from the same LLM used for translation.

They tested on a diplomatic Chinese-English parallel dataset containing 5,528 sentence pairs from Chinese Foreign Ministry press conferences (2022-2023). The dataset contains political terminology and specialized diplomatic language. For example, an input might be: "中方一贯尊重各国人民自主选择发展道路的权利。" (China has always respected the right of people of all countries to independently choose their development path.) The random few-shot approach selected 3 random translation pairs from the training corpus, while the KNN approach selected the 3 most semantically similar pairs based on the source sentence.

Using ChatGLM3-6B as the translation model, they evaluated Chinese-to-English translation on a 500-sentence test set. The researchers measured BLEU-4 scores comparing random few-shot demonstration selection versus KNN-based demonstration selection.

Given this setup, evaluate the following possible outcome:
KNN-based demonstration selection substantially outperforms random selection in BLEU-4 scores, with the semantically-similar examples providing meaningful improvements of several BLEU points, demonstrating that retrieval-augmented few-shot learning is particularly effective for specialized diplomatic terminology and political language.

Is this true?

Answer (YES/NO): NO